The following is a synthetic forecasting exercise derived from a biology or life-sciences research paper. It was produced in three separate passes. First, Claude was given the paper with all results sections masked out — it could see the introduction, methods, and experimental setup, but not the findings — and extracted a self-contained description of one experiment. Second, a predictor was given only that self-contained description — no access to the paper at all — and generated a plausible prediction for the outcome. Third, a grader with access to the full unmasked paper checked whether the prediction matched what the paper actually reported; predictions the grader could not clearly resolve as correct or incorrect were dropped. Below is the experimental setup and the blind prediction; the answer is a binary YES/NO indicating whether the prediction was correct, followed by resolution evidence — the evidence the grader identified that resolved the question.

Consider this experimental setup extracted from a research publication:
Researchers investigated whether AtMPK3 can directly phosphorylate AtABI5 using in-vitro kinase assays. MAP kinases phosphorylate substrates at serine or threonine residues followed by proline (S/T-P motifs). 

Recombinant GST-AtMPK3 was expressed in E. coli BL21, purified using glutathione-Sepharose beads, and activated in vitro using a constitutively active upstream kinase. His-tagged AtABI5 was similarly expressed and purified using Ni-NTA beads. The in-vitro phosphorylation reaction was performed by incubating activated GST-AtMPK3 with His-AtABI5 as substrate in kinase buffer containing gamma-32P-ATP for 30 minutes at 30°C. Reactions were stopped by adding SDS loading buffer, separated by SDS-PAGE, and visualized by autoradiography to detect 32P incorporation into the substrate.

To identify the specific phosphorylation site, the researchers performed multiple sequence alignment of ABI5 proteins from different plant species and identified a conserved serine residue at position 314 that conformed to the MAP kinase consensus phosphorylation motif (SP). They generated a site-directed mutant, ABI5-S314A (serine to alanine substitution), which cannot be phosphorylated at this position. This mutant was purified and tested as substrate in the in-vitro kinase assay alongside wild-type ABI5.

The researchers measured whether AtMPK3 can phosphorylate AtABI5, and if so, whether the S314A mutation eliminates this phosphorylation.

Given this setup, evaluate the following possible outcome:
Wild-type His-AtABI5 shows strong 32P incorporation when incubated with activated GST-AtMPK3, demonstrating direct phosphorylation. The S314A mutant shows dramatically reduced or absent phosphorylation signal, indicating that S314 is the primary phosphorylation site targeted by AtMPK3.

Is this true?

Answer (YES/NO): YES